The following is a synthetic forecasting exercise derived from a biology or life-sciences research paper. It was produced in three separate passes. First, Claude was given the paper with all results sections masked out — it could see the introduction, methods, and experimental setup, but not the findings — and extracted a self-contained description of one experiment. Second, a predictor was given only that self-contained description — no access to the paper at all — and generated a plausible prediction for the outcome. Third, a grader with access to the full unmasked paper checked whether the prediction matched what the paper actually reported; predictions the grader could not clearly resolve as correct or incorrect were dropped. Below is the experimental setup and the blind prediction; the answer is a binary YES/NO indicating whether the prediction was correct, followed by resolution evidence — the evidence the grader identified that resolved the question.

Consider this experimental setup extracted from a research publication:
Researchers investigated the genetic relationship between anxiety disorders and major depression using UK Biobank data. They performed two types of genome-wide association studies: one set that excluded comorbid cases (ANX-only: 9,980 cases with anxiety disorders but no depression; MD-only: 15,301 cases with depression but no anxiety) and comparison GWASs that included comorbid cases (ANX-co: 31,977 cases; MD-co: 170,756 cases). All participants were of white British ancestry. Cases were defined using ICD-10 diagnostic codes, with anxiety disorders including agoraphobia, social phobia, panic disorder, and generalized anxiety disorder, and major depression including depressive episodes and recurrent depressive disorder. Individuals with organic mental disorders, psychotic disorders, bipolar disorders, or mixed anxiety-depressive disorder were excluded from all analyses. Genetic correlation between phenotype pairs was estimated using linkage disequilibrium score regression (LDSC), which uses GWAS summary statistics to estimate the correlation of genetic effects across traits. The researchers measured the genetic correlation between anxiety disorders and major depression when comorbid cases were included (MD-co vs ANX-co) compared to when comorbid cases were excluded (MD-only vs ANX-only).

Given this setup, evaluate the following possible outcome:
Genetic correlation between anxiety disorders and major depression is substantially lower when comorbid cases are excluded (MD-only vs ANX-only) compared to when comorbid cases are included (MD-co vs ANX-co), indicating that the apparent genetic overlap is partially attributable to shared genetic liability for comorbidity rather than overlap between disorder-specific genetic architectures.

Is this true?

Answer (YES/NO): YES